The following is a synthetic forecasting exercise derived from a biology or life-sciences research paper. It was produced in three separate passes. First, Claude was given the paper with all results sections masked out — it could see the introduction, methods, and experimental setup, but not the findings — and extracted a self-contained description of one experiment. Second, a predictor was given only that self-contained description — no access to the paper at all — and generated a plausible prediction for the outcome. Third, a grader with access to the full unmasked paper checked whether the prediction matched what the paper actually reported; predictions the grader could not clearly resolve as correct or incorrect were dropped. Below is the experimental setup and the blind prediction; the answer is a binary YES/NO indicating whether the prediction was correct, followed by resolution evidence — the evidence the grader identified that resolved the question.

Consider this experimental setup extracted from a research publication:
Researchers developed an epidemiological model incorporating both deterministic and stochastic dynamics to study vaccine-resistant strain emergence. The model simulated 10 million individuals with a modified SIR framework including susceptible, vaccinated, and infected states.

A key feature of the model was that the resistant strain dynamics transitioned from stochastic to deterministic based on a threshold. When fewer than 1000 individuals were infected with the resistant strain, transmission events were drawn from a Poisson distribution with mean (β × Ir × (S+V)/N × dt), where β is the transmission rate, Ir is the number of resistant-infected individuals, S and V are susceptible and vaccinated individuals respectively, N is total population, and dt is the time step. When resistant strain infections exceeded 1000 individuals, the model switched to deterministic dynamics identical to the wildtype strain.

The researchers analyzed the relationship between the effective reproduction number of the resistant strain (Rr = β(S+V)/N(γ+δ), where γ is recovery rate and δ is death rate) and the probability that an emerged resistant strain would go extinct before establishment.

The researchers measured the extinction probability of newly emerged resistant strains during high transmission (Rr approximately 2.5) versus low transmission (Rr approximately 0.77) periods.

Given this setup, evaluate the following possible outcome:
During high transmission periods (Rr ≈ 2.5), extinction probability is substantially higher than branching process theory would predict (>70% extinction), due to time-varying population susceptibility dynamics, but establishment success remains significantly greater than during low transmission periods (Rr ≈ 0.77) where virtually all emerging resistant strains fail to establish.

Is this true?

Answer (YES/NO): NO